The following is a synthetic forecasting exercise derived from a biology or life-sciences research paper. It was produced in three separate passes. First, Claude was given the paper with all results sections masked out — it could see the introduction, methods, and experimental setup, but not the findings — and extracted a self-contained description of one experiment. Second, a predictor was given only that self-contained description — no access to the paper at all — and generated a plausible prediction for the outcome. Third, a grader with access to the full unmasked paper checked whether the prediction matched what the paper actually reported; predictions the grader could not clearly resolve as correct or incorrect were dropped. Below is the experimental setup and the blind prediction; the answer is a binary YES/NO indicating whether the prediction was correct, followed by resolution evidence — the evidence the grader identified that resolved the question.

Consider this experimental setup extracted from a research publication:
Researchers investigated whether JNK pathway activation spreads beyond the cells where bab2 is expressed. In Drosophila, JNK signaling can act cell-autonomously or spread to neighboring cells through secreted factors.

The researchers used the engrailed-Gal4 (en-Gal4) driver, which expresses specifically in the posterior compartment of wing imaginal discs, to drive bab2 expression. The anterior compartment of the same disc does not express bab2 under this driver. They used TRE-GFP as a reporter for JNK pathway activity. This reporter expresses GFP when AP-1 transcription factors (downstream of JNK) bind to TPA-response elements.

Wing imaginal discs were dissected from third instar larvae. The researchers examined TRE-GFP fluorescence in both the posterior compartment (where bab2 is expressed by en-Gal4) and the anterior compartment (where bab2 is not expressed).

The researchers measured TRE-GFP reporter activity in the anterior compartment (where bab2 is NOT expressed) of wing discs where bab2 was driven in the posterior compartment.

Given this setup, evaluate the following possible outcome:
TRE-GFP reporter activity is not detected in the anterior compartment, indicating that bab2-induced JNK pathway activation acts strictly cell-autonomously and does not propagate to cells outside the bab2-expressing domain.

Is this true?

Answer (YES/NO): NO